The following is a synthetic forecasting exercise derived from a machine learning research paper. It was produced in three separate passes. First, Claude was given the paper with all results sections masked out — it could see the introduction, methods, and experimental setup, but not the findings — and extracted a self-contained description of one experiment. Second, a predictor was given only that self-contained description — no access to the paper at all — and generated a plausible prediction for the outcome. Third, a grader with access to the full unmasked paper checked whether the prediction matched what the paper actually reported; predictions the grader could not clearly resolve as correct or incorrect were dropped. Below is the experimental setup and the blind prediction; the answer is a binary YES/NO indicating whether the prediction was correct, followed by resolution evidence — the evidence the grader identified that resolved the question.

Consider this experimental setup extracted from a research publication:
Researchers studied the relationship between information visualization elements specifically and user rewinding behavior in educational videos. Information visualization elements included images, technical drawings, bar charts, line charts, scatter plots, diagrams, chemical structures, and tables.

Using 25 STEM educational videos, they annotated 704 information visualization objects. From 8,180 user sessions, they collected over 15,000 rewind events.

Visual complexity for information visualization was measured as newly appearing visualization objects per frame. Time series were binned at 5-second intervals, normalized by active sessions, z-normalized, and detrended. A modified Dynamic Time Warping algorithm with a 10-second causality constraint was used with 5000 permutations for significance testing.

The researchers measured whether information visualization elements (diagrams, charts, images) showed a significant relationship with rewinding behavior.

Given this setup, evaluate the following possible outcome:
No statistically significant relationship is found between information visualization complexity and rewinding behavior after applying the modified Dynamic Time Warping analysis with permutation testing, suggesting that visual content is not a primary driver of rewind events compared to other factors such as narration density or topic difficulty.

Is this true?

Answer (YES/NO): YES